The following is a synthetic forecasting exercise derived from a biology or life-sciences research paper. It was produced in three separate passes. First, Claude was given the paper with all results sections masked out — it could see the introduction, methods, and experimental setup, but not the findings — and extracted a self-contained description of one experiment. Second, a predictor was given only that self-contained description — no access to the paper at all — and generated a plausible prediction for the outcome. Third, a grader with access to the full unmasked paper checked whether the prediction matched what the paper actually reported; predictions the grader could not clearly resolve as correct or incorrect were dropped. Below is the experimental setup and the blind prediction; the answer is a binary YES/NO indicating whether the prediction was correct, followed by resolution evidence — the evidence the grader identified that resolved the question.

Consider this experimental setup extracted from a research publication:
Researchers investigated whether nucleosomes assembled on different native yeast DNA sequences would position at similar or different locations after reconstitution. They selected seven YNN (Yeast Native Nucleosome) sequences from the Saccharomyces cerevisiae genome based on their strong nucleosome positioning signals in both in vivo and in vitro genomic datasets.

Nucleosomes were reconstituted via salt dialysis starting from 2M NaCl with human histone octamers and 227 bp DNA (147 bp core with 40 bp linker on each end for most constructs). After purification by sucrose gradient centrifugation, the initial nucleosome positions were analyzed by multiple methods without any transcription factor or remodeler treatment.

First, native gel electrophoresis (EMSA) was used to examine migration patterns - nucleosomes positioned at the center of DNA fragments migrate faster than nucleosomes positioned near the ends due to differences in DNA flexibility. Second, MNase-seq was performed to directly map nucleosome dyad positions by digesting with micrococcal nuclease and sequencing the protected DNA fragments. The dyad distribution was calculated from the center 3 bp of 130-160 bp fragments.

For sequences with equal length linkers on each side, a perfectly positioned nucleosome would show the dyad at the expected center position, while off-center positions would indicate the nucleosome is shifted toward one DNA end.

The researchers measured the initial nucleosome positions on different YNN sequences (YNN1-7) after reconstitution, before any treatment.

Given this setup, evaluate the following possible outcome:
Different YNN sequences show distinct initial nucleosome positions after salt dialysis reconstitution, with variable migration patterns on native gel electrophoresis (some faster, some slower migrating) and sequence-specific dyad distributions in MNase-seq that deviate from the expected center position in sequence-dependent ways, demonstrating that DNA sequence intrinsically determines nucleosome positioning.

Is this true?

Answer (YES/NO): YES